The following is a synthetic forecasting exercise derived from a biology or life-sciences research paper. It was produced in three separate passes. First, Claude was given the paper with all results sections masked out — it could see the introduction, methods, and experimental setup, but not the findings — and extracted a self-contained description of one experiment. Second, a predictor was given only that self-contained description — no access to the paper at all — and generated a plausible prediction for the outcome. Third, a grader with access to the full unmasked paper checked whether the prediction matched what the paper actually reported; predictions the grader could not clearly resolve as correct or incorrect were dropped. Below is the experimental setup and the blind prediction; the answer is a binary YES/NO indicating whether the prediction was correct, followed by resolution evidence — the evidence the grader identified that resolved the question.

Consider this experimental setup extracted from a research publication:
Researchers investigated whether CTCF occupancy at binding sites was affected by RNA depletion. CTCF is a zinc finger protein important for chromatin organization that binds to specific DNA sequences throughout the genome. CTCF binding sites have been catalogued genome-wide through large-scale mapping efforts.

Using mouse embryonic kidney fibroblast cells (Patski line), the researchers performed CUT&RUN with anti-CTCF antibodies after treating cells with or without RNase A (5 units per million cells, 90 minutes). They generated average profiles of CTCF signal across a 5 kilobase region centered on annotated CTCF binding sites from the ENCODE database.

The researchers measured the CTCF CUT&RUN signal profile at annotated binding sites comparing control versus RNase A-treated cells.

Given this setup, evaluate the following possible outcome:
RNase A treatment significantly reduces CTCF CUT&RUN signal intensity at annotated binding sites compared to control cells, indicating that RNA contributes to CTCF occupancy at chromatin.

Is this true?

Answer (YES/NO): NO